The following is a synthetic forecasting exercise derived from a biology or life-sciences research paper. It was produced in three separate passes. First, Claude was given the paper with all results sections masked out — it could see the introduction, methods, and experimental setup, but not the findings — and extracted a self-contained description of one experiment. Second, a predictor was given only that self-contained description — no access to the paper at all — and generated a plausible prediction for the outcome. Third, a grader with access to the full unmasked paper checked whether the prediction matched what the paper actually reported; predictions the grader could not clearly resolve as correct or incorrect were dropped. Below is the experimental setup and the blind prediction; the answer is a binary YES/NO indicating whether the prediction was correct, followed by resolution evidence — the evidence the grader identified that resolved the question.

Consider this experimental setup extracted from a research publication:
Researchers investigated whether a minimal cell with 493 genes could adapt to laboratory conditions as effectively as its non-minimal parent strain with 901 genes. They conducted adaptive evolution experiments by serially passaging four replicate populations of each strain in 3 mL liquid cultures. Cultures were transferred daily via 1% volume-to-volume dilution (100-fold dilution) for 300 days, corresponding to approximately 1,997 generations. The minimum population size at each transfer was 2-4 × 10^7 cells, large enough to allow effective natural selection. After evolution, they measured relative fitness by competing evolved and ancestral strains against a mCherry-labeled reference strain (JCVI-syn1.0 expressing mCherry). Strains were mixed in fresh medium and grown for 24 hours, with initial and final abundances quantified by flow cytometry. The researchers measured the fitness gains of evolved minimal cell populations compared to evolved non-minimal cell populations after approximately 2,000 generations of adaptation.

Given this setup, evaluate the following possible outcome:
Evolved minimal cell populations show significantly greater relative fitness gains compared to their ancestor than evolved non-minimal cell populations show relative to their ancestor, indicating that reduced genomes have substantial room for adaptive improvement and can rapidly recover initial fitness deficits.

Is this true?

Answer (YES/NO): NO